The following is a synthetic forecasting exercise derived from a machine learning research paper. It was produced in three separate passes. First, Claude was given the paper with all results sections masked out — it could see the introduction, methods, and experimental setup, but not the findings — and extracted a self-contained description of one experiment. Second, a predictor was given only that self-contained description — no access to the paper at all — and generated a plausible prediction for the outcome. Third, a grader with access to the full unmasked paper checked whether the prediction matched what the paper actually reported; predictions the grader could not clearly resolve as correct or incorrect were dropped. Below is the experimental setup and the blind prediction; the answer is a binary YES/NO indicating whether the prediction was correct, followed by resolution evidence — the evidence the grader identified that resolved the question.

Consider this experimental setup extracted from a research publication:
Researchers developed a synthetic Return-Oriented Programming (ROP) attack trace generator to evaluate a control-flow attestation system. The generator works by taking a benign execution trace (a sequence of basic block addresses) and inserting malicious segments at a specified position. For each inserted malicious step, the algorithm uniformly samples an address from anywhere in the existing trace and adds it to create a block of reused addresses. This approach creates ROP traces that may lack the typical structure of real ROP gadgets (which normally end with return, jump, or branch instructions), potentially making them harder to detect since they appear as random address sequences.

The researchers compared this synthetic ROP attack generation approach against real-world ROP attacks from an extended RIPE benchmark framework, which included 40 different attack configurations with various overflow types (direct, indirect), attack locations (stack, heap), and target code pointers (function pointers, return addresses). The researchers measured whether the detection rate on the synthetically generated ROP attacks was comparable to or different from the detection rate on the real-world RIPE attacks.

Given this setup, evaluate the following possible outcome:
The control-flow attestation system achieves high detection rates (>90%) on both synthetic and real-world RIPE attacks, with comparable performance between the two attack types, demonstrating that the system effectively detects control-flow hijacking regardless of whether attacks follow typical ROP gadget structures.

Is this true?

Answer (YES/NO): NO